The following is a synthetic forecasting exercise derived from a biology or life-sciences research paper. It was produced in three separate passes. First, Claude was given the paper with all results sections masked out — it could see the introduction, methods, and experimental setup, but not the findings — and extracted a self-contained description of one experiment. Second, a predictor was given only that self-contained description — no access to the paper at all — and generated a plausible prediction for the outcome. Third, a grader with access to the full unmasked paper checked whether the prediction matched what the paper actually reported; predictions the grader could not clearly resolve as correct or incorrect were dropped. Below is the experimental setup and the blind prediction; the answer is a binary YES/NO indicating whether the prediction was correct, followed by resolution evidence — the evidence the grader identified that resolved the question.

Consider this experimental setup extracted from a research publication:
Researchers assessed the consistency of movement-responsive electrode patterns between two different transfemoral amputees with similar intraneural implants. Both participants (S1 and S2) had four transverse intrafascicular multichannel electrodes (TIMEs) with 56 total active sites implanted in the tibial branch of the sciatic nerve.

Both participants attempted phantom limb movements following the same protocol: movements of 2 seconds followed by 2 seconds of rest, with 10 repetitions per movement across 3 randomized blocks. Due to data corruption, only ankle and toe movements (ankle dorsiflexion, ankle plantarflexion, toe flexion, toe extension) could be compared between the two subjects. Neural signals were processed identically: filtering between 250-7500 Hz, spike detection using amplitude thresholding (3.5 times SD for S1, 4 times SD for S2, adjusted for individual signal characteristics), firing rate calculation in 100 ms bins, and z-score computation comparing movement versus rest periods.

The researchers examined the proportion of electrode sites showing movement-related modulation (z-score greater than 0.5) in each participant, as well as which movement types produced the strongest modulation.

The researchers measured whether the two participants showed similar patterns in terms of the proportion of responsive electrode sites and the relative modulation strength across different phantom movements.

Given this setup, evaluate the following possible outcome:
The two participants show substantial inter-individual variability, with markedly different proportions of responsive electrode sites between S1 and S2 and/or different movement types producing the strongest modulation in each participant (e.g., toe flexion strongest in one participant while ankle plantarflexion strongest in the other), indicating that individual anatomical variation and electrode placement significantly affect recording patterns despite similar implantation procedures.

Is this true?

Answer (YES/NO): YES